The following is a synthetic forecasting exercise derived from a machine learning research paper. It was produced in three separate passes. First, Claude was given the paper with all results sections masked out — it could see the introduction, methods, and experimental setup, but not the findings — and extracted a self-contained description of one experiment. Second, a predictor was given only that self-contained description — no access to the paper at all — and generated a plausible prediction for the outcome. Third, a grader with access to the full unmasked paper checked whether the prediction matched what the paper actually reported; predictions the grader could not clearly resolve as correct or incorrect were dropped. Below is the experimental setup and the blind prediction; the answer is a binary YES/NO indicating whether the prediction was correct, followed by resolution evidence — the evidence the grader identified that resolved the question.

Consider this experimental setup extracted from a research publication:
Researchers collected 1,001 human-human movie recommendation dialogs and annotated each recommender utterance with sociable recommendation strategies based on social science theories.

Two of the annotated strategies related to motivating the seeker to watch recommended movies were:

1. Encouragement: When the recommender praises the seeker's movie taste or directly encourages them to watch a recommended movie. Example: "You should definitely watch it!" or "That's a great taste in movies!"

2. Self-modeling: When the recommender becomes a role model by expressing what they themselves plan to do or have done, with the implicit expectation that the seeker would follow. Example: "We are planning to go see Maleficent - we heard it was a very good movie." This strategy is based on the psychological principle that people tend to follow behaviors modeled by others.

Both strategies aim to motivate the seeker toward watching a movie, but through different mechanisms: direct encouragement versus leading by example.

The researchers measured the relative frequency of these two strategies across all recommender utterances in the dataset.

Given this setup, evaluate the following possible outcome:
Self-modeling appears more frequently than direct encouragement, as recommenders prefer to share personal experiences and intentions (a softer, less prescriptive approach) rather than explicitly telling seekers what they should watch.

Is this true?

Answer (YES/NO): NO